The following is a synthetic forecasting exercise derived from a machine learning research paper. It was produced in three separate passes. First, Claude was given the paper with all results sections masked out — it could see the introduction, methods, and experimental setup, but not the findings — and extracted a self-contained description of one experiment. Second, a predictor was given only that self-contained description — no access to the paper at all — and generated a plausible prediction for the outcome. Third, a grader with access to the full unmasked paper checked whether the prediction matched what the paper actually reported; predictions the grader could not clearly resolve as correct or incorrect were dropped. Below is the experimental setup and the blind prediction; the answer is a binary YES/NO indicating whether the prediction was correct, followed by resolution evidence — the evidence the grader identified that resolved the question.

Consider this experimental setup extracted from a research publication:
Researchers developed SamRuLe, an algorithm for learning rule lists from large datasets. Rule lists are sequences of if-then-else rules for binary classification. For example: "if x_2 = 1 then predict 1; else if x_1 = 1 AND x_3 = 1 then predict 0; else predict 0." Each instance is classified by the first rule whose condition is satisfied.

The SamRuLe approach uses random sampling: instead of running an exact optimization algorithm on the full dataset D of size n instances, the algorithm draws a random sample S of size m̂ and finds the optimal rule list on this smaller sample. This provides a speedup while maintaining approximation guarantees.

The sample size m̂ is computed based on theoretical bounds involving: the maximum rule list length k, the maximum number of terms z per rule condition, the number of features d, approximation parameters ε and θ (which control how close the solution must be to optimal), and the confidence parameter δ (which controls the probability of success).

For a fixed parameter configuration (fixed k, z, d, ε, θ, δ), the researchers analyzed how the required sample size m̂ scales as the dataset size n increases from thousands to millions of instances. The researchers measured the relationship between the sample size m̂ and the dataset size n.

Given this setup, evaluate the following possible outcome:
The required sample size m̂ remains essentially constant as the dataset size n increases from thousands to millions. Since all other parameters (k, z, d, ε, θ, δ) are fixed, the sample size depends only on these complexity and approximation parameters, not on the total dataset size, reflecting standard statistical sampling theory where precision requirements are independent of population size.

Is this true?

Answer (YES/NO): YES